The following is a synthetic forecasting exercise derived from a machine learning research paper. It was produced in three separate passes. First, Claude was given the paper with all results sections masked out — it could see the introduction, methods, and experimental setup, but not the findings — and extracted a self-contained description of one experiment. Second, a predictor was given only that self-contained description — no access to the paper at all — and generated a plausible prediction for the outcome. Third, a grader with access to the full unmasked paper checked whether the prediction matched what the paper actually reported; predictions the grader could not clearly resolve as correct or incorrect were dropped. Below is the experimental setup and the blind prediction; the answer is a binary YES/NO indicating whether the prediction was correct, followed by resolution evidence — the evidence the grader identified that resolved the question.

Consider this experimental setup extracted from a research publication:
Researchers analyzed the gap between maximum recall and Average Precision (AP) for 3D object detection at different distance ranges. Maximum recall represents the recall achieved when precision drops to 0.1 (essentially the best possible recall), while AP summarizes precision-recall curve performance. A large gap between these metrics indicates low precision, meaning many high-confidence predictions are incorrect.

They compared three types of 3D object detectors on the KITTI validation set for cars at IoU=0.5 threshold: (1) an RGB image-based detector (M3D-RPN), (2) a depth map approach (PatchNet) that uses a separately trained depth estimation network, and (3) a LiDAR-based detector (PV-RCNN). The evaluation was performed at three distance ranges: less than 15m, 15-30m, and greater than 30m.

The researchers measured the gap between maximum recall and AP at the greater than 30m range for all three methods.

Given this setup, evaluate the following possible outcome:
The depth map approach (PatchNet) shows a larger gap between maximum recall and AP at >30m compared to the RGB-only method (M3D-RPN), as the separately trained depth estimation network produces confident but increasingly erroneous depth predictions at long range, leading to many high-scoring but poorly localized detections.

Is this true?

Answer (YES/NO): YES